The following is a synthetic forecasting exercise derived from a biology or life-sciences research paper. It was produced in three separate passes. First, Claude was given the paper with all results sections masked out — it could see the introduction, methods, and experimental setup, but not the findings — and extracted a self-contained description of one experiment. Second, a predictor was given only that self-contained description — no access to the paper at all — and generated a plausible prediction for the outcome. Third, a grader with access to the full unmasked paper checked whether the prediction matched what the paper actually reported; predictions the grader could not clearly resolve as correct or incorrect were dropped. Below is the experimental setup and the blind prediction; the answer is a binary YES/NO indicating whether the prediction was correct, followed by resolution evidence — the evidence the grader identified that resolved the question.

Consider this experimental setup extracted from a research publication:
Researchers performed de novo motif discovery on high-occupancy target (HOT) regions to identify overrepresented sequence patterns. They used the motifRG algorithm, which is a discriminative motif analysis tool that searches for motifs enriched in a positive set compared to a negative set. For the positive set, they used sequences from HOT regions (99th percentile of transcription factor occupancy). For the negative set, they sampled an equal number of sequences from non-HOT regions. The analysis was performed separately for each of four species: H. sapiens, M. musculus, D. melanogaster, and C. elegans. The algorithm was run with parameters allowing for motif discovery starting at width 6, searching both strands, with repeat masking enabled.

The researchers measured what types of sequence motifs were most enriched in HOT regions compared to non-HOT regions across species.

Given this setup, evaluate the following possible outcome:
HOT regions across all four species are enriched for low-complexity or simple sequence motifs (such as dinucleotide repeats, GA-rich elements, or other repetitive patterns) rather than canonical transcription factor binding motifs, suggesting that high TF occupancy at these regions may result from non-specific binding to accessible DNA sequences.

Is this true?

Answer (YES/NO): NO